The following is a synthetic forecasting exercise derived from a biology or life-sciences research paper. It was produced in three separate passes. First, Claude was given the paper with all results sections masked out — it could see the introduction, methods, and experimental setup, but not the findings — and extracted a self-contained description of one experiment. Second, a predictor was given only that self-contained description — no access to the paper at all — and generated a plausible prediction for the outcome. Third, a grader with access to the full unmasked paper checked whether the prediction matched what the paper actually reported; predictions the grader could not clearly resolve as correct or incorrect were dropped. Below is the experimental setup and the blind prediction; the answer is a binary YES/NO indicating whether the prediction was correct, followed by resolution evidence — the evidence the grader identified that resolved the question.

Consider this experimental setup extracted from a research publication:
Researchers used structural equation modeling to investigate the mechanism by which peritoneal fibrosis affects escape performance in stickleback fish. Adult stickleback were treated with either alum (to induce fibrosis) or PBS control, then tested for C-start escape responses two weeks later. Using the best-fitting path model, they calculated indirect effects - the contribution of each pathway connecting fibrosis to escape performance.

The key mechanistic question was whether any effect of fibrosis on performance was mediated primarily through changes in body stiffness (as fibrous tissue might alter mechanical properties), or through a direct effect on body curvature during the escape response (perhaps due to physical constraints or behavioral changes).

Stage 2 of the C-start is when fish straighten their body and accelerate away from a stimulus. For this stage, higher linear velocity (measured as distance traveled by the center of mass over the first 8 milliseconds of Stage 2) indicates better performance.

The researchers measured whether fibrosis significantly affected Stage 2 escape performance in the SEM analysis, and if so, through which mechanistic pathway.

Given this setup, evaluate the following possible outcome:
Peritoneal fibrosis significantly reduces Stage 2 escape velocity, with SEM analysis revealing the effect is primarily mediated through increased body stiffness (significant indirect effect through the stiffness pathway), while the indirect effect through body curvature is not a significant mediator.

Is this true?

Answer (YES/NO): NO